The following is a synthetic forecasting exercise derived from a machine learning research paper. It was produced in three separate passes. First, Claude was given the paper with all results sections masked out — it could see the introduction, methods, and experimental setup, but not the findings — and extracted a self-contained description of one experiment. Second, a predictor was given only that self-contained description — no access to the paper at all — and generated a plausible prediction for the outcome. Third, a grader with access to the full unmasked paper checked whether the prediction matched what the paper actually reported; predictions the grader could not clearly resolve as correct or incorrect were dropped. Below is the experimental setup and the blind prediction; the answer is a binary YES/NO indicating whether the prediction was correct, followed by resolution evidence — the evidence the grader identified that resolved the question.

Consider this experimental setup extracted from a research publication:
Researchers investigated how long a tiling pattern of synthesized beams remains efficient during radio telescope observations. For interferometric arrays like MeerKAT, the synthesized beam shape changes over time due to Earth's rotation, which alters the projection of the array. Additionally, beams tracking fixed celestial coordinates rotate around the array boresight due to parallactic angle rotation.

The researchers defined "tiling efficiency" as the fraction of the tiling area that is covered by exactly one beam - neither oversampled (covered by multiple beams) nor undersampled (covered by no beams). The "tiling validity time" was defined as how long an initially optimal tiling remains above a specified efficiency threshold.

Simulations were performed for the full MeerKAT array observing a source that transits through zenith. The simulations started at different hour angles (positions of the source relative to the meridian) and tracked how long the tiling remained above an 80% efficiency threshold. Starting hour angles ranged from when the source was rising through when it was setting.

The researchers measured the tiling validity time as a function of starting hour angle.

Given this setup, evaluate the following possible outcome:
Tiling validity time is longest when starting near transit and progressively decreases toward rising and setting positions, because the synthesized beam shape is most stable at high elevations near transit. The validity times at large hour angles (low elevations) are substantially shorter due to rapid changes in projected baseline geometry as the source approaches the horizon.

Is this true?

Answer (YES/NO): NO